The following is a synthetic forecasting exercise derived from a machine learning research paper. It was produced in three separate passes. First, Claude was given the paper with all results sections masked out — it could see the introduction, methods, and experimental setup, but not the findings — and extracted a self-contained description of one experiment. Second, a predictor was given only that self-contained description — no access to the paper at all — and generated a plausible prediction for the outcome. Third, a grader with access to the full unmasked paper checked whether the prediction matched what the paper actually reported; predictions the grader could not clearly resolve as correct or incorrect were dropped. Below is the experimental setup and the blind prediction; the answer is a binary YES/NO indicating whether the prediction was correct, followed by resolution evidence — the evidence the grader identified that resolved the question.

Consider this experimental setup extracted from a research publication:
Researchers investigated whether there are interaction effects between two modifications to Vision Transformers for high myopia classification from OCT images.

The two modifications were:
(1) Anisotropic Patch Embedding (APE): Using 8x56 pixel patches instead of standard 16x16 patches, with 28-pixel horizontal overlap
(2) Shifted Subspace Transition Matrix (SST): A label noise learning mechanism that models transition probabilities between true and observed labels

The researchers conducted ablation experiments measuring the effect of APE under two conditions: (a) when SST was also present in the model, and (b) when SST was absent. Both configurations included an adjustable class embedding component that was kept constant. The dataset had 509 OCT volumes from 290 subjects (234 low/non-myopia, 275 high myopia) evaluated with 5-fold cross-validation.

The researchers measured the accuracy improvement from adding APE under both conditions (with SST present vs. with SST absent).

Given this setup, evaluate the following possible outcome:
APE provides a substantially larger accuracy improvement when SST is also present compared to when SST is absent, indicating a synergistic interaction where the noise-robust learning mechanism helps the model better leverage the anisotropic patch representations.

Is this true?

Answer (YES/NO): YES